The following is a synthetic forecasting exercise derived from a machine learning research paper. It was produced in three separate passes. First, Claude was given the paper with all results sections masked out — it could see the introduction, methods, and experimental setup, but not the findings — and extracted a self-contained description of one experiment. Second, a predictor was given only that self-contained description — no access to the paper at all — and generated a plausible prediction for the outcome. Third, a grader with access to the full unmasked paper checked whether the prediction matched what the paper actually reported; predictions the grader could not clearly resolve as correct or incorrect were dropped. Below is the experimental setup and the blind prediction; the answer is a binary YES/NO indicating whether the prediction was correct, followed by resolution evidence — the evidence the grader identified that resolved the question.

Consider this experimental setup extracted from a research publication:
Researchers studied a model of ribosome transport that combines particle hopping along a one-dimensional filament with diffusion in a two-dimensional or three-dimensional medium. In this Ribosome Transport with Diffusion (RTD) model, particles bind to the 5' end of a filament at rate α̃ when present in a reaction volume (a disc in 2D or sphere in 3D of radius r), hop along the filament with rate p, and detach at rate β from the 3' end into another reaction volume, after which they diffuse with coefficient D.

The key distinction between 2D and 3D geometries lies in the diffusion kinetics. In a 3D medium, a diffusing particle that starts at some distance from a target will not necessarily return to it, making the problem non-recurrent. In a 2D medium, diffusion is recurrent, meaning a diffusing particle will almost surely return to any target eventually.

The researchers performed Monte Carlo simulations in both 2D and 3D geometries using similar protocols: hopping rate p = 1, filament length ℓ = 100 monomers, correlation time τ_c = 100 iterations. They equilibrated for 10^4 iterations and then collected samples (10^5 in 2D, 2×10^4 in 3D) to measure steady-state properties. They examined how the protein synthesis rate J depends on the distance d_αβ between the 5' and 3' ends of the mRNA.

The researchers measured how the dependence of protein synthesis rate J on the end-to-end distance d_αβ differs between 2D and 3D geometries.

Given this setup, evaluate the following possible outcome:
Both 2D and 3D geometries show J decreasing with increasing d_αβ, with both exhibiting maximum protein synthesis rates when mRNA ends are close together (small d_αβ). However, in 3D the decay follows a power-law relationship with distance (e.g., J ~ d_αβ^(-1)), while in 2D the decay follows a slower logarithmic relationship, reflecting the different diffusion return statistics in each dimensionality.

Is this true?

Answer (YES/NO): NO